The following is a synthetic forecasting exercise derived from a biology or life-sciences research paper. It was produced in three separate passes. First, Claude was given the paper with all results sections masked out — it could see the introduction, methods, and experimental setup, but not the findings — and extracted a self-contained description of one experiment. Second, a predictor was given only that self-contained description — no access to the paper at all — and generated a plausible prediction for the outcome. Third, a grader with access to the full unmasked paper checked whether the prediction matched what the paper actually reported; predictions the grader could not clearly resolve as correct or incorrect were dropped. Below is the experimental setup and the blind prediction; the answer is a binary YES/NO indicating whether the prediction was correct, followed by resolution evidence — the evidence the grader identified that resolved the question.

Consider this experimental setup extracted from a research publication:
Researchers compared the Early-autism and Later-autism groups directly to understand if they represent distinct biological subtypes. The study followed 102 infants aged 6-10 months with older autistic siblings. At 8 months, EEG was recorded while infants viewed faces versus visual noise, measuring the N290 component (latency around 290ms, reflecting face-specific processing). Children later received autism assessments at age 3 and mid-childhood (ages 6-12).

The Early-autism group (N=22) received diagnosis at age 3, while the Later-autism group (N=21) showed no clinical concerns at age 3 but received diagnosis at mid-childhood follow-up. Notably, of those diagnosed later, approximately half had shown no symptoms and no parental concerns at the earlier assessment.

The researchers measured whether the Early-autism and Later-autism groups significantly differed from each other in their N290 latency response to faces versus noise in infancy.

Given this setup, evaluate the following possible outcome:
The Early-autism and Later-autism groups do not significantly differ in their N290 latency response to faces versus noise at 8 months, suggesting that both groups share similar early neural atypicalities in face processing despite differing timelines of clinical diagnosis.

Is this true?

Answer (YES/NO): NO